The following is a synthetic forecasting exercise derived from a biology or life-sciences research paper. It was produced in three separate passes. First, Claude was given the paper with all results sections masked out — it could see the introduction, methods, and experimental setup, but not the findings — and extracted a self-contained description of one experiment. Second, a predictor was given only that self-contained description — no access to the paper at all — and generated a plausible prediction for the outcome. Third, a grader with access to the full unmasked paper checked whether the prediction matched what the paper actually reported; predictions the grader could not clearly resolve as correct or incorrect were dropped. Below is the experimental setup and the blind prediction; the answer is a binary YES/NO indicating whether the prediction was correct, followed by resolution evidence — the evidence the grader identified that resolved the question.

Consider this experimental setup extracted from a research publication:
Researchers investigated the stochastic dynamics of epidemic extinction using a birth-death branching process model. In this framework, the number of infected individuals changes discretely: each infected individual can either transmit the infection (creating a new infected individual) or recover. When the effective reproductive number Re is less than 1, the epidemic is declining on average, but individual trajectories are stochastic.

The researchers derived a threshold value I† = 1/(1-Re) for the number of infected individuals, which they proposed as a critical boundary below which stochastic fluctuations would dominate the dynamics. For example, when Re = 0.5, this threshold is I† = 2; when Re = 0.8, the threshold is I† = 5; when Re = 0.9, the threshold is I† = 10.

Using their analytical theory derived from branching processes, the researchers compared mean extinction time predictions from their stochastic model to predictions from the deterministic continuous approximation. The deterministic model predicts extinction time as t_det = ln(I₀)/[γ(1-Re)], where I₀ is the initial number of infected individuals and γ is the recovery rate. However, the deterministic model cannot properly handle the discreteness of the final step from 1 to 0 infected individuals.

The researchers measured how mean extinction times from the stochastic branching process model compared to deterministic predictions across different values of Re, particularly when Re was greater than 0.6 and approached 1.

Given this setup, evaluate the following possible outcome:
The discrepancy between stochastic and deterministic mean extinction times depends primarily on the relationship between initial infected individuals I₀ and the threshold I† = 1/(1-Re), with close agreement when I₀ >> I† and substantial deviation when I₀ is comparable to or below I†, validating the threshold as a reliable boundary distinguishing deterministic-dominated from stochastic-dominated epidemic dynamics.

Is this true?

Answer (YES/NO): NO